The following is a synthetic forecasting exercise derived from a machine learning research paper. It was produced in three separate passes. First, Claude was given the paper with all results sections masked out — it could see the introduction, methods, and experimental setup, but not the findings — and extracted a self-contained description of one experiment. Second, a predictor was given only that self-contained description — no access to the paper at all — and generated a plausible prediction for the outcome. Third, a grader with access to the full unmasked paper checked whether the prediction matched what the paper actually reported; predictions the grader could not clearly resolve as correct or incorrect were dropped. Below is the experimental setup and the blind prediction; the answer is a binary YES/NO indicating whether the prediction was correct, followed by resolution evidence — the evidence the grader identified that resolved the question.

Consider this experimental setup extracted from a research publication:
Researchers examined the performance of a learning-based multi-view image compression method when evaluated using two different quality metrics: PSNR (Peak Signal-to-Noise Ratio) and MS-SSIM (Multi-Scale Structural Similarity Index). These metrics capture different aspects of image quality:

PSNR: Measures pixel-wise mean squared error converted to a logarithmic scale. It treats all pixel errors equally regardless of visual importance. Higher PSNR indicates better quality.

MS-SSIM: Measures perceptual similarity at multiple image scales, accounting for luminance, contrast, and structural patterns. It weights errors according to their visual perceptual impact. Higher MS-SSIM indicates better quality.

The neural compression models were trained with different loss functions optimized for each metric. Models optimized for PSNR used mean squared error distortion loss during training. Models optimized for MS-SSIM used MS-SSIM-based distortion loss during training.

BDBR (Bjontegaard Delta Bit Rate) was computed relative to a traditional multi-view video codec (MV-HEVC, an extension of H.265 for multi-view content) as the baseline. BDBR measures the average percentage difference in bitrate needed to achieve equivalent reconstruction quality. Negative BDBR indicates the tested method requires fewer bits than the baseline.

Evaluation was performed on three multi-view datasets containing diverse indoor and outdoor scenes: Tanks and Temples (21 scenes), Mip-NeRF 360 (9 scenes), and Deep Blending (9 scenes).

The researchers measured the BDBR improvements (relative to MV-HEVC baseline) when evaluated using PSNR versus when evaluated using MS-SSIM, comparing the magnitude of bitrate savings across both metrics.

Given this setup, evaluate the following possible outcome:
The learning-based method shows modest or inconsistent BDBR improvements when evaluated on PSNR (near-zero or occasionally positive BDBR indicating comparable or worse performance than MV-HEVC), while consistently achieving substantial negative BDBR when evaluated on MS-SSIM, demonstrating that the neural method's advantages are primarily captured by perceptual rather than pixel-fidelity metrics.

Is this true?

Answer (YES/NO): NO